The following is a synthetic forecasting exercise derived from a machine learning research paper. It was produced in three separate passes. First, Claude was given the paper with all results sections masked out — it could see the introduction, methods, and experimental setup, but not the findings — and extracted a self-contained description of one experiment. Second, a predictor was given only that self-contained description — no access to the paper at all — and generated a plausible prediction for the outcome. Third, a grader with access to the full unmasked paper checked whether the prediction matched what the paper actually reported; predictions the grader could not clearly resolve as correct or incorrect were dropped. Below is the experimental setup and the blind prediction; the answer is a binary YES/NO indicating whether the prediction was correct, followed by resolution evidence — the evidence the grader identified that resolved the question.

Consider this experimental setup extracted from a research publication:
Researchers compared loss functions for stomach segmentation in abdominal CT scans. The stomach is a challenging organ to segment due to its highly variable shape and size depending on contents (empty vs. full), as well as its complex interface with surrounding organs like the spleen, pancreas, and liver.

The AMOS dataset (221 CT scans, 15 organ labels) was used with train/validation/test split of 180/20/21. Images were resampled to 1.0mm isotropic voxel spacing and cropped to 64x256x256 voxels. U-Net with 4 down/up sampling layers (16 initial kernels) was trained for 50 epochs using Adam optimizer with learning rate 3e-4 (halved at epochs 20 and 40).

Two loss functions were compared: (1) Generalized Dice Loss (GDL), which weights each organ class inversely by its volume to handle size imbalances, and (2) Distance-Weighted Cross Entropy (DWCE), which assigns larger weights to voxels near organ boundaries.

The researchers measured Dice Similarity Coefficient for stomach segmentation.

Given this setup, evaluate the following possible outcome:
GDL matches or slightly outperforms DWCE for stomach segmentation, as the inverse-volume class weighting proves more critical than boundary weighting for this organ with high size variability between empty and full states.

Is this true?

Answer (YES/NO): NO